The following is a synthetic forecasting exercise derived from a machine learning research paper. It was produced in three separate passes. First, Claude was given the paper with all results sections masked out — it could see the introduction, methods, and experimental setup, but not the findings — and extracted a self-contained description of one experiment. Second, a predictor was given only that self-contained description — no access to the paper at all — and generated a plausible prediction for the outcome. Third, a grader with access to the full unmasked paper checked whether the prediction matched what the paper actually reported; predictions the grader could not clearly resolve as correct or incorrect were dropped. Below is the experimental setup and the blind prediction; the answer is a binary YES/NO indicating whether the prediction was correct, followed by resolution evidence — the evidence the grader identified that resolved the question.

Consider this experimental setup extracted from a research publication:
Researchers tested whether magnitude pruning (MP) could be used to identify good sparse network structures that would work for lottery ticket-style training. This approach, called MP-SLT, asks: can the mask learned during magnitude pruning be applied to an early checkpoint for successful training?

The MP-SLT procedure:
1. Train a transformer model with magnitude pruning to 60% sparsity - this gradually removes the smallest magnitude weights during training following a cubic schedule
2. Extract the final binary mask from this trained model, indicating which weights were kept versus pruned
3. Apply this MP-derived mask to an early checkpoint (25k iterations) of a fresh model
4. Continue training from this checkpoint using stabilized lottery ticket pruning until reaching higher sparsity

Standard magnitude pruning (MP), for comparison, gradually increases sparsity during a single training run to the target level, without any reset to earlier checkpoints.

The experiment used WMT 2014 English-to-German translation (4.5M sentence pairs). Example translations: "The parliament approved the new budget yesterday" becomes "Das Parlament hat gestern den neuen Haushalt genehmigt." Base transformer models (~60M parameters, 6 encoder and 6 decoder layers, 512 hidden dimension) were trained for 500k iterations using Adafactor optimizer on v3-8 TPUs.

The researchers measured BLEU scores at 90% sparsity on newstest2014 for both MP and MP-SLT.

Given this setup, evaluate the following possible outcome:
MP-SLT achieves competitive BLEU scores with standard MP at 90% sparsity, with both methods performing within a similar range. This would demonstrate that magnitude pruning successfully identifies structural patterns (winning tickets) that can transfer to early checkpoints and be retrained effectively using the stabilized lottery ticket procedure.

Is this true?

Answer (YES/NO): YES